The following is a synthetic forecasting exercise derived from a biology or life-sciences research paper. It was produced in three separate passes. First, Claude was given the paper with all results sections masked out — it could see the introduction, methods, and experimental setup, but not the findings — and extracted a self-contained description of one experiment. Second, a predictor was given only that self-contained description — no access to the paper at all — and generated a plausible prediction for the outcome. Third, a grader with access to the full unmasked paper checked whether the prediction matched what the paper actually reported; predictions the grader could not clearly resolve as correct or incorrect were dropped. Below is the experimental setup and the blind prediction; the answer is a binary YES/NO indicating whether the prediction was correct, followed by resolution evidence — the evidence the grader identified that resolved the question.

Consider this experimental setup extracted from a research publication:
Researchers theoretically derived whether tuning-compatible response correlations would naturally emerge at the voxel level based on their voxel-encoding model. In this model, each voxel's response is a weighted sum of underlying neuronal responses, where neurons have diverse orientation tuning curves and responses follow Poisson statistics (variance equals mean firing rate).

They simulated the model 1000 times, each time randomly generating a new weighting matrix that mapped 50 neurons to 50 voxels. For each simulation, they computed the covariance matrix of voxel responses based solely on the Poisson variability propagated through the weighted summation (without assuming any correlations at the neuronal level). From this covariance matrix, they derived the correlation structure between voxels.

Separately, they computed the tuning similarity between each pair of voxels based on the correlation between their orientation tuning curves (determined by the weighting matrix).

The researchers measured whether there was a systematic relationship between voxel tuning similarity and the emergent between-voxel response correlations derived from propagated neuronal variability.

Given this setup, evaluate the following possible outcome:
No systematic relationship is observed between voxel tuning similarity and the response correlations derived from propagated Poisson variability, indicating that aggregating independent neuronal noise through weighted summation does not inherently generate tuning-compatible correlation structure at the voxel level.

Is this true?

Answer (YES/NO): NO